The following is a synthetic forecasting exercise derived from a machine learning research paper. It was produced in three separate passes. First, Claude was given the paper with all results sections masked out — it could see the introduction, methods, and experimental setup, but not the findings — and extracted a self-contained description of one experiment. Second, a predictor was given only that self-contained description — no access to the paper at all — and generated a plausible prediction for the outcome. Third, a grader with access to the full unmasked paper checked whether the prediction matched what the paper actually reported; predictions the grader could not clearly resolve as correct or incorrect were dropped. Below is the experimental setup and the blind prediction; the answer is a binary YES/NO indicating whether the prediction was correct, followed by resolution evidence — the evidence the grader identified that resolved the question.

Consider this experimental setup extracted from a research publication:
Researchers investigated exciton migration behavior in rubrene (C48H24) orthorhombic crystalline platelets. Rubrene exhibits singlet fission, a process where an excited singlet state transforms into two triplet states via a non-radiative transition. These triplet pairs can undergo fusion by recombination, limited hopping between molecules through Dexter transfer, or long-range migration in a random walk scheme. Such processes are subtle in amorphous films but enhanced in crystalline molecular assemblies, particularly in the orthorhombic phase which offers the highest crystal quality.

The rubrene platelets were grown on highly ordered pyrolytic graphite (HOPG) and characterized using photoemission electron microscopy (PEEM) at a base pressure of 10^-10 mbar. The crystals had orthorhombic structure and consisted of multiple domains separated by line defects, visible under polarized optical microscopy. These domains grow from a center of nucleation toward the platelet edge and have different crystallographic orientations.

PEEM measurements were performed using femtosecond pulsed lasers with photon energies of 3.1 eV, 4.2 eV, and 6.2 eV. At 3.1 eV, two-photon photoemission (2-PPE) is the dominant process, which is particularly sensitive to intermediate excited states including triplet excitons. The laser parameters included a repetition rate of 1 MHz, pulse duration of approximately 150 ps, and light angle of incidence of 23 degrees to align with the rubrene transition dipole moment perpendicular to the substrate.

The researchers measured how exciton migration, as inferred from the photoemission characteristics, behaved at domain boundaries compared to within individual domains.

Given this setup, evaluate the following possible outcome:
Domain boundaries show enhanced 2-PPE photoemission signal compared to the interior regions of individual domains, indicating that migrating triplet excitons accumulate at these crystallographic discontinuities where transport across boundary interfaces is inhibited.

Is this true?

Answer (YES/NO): YES